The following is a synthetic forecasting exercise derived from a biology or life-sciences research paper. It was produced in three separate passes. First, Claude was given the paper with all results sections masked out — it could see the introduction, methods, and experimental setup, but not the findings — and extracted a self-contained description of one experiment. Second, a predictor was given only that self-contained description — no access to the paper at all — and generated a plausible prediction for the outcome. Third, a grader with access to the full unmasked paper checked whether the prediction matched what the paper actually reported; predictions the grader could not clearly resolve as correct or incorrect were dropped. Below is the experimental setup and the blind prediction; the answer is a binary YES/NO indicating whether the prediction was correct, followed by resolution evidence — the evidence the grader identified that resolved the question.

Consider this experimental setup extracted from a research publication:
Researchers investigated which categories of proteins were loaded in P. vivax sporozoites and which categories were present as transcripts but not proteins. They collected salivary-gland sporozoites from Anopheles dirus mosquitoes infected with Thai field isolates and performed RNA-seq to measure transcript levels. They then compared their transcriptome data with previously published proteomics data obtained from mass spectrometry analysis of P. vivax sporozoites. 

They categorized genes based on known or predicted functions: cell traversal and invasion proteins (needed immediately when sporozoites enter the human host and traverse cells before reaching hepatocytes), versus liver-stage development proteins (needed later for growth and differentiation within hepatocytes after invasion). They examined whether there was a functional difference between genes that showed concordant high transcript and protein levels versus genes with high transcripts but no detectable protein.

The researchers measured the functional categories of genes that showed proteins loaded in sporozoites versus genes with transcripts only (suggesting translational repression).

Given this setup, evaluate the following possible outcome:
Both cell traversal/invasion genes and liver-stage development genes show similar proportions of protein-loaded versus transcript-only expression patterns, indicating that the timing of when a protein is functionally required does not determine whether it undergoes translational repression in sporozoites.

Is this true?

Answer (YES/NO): NO